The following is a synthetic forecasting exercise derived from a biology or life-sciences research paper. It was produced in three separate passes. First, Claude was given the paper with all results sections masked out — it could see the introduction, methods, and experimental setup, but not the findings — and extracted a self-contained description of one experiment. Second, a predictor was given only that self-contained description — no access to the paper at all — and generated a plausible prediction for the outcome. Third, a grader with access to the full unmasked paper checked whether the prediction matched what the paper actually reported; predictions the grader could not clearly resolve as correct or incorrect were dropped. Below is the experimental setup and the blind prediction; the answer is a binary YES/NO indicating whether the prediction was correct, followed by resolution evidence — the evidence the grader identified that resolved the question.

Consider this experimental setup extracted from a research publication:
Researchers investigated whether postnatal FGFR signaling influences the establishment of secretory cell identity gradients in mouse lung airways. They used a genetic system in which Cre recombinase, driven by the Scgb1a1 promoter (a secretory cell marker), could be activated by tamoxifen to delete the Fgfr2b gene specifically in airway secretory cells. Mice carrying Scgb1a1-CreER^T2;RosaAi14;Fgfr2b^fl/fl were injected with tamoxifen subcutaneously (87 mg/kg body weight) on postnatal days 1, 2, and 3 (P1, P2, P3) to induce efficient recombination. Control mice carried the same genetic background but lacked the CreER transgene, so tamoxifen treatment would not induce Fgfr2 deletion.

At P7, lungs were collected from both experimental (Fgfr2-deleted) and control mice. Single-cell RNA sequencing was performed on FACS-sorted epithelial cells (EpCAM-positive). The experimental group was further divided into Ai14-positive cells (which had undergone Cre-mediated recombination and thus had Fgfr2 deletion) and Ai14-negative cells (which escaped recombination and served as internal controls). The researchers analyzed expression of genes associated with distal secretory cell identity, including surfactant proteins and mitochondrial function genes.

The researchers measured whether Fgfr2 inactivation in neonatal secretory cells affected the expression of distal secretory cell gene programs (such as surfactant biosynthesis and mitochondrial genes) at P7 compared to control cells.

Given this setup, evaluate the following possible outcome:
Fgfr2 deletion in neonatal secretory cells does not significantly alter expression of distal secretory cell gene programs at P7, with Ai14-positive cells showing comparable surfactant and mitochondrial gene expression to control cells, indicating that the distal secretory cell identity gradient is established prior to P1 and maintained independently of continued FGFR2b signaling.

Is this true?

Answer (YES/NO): NO